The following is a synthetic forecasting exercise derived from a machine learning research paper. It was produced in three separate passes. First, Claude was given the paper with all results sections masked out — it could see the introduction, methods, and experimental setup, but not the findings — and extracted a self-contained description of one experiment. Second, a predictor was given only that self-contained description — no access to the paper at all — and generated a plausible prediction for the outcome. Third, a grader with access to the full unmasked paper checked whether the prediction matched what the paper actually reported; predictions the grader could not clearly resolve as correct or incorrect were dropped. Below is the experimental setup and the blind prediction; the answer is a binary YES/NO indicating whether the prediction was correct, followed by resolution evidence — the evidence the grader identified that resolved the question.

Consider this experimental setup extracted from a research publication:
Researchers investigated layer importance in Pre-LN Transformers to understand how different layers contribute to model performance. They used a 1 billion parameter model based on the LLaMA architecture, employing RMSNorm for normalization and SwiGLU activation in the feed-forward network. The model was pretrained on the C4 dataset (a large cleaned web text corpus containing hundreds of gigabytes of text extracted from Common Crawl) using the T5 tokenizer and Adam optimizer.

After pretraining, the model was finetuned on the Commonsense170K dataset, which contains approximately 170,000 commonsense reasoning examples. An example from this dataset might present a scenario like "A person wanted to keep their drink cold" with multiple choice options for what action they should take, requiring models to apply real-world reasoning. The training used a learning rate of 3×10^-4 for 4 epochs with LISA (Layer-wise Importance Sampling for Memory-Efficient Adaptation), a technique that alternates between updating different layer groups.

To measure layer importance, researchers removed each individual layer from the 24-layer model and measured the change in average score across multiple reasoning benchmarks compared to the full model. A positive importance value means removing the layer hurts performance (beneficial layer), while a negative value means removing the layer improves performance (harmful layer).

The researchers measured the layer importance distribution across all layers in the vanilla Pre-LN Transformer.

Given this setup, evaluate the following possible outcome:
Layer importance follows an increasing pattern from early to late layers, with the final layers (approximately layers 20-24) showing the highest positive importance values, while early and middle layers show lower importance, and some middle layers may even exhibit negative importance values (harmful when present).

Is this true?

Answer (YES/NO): NO